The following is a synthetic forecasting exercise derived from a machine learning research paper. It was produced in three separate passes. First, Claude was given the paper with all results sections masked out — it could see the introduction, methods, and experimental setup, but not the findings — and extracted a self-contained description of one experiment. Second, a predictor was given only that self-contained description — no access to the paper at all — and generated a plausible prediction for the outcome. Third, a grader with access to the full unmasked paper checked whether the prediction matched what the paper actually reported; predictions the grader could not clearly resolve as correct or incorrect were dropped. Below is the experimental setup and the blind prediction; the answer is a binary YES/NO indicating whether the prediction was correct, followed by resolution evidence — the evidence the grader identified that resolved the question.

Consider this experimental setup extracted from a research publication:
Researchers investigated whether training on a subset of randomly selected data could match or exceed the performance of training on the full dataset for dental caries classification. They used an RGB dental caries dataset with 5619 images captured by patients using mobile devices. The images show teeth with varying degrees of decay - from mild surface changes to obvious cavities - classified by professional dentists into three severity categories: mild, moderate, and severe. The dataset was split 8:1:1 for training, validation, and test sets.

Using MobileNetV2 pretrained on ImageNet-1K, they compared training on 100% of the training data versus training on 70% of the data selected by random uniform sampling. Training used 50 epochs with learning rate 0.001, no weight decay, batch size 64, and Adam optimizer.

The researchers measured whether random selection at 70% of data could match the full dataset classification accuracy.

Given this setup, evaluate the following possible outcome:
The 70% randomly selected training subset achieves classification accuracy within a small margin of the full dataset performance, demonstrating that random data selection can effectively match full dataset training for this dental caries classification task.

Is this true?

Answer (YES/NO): YES